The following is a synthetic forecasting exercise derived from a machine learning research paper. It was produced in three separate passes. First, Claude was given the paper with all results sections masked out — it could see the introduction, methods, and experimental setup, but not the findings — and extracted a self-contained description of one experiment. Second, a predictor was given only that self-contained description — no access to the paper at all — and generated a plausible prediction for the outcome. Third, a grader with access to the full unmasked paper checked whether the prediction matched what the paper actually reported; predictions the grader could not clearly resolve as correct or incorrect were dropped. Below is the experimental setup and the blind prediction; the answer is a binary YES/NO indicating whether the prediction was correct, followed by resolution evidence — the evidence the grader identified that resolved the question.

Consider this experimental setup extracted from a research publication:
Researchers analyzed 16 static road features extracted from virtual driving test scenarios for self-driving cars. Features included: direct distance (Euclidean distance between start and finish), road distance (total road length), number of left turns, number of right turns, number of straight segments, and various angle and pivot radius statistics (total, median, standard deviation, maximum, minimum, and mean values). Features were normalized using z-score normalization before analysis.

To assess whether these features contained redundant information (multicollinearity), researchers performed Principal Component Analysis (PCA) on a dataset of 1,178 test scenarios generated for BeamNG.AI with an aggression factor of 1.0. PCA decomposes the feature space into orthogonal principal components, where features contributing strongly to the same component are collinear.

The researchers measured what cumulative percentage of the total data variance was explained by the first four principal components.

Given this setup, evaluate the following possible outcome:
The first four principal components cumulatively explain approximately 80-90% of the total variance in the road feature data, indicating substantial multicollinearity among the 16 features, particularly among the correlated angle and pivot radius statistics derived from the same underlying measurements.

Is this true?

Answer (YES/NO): NO